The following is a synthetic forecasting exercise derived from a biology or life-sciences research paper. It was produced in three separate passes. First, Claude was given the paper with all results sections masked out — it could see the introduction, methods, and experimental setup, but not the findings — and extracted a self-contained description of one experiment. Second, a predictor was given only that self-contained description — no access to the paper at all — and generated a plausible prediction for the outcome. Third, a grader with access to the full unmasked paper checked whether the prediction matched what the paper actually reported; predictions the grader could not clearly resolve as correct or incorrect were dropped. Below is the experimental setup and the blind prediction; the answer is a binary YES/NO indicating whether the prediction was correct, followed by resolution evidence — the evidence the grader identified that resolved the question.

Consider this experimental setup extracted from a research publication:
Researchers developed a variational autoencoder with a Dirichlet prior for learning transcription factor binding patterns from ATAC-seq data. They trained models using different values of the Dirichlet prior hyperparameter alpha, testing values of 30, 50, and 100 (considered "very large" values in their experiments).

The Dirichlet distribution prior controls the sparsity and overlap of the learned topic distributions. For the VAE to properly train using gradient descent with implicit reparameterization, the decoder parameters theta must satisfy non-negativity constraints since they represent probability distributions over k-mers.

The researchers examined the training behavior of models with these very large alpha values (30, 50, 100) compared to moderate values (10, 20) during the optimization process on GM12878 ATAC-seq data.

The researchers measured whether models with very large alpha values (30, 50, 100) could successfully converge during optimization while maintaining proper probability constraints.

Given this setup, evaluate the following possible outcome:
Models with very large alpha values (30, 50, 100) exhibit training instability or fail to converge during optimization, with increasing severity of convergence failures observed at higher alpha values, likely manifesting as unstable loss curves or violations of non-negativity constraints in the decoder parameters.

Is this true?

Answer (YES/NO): NO